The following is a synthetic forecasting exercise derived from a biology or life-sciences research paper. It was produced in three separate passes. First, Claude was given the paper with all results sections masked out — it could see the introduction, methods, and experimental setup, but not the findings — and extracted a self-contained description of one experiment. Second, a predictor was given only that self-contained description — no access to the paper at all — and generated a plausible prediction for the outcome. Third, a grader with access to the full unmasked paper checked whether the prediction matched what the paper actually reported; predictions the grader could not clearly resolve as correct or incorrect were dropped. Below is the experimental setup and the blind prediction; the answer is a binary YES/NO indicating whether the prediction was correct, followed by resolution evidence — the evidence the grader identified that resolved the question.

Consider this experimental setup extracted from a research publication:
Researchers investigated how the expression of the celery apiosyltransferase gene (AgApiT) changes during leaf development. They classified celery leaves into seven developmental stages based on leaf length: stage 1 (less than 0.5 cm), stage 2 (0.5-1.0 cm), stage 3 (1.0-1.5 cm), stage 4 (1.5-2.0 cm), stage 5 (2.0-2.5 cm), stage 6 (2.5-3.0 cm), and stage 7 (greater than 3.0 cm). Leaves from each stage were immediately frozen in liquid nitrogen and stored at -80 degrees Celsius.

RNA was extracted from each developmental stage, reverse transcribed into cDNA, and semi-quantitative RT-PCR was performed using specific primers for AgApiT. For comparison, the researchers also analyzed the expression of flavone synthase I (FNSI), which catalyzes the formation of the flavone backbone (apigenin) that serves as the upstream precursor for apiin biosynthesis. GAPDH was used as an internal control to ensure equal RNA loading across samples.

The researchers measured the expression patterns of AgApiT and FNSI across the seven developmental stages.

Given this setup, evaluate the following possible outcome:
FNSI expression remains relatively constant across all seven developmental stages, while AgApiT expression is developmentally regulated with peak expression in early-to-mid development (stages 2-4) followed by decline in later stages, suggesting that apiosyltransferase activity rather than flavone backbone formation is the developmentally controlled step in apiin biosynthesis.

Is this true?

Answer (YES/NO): NO